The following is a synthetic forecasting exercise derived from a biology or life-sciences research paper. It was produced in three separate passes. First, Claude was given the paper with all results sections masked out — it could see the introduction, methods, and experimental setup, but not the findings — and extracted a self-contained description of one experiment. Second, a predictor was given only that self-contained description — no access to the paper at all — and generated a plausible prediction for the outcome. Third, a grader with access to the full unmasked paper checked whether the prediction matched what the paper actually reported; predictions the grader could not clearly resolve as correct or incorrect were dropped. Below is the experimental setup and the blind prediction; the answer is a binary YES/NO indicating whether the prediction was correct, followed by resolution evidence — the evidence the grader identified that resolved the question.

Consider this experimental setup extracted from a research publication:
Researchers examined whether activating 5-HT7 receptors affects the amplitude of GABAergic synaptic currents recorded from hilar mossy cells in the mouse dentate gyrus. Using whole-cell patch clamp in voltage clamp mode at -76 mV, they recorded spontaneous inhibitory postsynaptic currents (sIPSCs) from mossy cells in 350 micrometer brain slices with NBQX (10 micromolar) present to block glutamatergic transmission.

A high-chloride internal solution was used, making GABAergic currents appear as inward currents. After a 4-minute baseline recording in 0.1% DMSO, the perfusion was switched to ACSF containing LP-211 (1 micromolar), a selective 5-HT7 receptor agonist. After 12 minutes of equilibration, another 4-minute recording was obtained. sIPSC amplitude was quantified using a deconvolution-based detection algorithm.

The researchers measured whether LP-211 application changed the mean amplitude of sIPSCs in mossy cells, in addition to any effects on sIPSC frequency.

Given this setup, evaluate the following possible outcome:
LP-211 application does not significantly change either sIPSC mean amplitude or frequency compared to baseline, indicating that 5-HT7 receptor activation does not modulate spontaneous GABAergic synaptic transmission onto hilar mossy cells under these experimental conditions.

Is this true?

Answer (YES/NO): NO